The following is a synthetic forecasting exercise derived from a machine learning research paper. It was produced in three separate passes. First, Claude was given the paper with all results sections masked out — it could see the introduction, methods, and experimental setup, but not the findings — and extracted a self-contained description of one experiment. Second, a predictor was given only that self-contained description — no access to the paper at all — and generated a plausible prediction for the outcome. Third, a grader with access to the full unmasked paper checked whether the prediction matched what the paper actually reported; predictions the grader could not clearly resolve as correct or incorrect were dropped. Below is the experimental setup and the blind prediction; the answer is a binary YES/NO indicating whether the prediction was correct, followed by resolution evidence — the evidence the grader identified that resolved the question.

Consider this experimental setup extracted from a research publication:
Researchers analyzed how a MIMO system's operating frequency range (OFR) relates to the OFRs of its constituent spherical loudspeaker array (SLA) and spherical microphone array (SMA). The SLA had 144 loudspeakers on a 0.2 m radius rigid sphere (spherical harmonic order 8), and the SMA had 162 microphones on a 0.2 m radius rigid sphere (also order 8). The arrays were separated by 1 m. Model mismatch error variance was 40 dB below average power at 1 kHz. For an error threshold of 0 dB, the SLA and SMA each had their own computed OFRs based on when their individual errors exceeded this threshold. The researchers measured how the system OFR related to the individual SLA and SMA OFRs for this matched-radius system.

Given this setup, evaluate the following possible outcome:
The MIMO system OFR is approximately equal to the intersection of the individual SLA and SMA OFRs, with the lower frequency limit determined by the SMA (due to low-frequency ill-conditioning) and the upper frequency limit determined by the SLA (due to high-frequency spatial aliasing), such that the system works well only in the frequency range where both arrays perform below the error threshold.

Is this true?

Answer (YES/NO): NO